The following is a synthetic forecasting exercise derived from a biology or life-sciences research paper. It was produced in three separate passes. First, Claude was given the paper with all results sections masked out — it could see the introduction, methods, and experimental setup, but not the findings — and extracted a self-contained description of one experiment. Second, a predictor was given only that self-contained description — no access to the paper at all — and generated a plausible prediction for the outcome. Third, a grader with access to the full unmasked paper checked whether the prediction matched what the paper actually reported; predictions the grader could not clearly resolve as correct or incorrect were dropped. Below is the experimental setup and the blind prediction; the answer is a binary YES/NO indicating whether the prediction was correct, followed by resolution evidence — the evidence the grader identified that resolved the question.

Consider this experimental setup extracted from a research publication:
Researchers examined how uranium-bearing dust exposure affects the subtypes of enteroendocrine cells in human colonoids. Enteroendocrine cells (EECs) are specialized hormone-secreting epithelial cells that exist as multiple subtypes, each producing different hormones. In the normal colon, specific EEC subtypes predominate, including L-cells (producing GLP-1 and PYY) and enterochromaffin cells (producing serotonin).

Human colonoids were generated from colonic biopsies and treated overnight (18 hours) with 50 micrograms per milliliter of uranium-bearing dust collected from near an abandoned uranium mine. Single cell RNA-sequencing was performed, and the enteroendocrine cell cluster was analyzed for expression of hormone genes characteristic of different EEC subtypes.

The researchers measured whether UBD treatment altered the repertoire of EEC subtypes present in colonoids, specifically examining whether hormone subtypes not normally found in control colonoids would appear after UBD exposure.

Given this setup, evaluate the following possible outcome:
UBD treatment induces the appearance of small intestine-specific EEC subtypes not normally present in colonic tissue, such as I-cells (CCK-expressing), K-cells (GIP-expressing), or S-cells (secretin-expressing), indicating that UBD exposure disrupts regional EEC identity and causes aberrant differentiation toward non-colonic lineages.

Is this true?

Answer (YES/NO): YES